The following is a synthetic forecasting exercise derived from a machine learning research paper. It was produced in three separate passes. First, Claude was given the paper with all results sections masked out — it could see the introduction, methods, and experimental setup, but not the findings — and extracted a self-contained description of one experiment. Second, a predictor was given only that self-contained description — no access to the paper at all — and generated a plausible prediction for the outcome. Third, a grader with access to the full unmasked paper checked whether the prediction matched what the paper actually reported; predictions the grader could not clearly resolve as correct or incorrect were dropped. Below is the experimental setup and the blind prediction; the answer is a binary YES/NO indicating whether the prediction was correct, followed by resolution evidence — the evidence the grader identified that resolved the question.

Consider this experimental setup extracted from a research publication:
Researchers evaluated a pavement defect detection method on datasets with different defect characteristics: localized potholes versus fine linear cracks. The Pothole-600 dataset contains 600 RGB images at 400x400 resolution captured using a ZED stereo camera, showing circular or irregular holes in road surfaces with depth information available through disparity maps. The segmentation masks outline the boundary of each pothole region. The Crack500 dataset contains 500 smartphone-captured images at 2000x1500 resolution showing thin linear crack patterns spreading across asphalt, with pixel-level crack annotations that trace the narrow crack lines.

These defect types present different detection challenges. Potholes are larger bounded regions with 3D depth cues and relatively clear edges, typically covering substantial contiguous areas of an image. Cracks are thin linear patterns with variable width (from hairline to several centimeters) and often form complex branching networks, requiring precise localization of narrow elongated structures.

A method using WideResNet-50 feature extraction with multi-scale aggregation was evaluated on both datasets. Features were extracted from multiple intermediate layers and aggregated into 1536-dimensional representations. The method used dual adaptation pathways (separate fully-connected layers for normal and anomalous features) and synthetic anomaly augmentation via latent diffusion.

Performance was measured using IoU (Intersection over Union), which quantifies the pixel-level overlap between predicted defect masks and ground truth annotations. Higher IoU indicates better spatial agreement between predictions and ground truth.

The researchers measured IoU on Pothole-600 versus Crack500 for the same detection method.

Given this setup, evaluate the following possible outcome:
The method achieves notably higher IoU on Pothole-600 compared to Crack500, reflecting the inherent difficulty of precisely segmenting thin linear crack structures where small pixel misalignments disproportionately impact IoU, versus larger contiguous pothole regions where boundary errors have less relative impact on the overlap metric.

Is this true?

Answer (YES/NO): NO